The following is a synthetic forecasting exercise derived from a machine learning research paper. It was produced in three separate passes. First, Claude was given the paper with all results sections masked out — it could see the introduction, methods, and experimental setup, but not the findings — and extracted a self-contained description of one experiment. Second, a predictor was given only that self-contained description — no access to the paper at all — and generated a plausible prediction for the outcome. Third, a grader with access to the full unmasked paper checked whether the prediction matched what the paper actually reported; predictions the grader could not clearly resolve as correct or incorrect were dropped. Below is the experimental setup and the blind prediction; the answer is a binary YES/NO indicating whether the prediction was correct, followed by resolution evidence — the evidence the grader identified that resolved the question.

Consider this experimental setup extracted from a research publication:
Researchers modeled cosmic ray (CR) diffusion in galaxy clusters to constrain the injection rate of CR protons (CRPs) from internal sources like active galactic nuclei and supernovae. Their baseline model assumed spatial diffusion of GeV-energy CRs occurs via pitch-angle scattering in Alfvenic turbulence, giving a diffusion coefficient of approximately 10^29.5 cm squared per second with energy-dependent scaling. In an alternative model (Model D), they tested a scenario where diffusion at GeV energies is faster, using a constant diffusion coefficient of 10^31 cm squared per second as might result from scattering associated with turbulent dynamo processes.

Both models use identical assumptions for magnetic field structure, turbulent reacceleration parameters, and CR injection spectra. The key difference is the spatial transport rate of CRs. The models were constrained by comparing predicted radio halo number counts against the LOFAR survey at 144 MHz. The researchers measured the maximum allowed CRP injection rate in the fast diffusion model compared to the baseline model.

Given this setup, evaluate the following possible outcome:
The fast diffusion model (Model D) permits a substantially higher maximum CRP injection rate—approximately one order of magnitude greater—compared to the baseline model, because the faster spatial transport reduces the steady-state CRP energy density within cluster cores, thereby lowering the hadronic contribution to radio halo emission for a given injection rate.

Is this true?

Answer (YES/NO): NO